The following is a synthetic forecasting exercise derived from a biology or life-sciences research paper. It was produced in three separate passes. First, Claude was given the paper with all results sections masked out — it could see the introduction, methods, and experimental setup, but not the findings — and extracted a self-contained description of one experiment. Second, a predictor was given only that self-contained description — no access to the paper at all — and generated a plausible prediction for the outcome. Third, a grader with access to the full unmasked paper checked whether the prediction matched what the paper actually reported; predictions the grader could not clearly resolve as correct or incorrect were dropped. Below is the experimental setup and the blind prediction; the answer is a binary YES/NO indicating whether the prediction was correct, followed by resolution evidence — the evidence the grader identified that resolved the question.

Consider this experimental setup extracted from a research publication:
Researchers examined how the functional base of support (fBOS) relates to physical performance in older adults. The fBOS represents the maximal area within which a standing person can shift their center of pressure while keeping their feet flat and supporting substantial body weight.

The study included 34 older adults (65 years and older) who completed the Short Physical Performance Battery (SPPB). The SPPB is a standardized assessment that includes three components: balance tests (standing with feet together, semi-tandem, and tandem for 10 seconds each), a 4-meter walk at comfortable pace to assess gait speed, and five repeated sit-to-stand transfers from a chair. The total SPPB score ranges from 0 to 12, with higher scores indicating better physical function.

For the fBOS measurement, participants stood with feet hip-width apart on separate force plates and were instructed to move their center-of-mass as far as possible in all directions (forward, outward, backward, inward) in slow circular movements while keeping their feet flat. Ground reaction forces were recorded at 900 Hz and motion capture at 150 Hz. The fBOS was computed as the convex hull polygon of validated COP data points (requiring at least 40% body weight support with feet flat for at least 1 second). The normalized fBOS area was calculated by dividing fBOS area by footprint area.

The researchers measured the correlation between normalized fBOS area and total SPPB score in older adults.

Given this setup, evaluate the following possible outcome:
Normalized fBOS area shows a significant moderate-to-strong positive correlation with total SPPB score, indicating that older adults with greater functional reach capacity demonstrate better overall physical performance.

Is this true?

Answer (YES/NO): NO